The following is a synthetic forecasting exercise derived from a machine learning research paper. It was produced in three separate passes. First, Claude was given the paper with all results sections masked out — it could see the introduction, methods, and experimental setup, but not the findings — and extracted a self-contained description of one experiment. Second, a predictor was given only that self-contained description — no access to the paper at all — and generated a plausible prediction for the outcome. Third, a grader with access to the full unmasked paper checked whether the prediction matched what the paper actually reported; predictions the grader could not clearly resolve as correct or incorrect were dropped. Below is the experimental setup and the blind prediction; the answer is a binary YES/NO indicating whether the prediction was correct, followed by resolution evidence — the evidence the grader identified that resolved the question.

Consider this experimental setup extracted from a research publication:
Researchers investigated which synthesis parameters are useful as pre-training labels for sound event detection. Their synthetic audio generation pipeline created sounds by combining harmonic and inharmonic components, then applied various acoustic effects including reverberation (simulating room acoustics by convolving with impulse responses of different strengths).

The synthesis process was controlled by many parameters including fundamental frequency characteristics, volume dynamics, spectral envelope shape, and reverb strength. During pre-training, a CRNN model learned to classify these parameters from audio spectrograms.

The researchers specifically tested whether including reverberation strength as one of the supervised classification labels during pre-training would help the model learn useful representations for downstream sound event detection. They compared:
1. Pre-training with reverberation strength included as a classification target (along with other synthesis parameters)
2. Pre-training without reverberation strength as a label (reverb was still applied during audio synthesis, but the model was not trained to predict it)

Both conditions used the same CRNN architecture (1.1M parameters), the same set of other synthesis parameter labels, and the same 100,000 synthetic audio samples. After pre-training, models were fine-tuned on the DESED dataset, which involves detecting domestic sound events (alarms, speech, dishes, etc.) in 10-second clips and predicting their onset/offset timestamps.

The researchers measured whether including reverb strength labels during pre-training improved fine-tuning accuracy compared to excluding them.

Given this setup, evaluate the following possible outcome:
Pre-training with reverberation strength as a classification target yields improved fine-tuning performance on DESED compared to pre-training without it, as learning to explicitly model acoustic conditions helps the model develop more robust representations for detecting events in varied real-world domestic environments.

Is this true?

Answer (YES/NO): NO